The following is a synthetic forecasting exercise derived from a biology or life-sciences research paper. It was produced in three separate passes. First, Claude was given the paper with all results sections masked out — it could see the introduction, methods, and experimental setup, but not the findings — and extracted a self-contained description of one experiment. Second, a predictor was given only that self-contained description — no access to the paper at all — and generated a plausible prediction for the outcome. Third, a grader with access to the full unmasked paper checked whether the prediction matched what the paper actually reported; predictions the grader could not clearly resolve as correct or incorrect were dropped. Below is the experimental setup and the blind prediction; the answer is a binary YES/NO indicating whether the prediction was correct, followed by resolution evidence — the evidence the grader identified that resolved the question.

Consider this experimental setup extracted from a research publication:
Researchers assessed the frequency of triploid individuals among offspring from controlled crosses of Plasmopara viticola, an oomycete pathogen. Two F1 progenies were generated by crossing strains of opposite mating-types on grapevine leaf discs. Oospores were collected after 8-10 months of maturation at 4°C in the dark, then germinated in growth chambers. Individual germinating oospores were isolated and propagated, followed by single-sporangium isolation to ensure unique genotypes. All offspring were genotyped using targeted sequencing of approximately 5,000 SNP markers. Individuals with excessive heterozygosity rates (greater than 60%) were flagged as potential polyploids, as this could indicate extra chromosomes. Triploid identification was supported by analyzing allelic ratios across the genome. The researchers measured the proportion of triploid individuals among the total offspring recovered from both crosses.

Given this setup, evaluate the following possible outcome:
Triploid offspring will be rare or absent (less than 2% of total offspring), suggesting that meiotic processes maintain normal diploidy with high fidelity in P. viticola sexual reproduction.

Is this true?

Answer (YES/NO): NO